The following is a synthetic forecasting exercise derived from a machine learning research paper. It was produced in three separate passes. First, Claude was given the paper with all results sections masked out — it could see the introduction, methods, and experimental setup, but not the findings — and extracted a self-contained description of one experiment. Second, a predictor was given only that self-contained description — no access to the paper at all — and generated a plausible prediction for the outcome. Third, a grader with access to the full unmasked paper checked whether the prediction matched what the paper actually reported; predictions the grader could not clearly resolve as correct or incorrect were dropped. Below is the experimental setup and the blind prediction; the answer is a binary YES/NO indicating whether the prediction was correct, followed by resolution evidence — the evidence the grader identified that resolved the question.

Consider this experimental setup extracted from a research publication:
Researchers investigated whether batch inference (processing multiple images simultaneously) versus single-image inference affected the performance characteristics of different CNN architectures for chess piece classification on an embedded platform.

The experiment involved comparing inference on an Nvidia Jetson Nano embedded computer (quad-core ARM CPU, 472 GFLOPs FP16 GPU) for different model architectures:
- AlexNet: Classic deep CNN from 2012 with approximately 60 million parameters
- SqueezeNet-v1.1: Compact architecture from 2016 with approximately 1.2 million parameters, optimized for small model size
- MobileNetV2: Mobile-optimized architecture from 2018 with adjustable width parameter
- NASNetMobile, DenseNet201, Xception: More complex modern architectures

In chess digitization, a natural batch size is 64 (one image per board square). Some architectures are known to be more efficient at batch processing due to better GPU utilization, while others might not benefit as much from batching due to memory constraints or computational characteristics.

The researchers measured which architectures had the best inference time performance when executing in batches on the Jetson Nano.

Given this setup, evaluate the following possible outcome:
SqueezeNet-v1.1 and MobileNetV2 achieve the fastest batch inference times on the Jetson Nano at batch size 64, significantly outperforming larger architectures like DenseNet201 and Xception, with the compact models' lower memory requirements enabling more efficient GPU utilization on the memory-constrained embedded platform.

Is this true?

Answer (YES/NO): YES